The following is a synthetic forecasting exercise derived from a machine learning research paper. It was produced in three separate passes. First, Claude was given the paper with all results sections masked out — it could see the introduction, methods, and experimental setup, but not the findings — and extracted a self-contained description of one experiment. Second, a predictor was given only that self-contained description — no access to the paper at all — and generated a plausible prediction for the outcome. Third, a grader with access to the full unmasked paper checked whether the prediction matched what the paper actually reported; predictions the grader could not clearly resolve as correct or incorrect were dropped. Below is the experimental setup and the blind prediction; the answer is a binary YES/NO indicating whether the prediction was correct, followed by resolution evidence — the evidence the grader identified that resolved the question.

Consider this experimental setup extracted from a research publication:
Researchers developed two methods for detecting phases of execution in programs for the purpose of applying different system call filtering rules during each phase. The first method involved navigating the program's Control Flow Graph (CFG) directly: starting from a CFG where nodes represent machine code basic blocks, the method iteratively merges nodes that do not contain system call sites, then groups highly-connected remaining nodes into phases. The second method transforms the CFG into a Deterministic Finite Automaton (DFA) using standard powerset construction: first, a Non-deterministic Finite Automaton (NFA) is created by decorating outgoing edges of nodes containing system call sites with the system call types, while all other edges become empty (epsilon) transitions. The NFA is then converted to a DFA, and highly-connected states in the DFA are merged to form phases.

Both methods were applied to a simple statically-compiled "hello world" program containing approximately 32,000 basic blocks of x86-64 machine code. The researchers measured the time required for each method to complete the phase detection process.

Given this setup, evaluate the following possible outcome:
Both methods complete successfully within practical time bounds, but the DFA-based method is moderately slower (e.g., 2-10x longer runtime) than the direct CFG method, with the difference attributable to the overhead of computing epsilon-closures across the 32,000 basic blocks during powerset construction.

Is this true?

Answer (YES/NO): NO